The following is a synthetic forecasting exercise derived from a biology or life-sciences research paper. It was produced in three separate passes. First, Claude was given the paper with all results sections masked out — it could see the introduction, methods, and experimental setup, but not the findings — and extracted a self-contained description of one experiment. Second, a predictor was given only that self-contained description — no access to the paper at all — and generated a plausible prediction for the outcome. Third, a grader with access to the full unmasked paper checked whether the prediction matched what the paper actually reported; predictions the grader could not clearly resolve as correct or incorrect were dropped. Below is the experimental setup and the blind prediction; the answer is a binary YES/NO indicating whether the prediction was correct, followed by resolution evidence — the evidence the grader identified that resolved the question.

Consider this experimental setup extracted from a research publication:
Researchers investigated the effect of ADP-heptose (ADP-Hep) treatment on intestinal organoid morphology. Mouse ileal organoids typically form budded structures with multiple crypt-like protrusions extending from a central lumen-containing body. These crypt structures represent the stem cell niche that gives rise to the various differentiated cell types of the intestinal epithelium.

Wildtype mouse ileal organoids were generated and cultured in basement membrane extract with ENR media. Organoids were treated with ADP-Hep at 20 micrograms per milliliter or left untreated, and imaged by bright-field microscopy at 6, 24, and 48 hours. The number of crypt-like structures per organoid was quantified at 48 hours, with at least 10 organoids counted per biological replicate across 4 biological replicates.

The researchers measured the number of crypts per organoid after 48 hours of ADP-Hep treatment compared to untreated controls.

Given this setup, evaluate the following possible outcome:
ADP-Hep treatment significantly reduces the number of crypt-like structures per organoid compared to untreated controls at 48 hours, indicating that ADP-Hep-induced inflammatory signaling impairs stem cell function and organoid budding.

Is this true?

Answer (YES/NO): YES